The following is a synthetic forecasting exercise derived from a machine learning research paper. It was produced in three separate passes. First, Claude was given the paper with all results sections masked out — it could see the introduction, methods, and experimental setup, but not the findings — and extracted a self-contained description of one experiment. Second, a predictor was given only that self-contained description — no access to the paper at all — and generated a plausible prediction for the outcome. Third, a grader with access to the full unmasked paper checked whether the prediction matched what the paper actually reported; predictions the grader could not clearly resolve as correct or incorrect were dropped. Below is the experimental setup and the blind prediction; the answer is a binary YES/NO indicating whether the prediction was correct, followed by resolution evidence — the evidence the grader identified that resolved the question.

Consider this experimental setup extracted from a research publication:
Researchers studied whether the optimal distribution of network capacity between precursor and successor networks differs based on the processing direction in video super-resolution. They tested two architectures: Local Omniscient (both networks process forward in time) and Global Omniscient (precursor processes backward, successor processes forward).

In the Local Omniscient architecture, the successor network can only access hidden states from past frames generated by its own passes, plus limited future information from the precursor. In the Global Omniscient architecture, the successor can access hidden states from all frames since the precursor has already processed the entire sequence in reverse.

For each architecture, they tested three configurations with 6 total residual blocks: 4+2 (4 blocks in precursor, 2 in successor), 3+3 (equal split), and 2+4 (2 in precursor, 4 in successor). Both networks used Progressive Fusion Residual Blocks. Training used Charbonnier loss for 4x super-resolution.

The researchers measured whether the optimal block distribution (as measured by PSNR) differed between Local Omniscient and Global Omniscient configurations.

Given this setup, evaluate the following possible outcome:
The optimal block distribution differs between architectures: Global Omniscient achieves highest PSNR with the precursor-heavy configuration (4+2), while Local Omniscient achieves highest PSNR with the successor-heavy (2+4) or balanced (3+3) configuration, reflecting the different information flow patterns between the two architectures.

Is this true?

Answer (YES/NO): NO